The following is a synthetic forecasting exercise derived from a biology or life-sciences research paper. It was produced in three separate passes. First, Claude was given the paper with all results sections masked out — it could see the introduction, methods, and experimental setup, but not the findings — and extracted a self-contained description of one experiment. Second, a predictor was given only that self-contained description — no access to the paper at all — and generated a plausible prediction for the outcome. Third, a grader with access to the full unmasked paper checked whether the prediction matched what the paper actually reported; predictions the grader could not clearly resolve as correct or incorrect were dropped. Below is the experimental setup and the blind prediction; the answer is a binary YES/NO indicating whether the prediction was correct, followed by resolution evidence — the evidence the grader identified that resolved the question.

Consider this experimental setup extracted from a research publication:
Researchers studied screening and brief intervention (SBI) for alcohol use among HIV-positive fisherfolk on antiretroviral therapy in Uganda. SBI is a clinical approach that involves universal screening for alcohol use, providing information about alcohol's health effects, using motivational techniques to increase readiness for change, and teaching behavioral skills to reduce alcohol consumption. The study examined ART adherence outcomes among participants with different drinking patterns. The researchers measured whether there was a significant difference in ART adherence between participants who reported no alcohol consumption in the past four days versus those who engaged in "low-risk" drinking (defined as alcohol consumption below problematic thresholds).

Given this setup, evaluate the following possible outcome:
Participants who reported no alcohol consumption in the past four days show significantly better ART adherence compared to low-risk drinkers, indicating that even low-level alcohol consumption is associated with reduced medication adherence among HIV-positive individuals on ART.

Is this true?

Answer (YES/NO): NO